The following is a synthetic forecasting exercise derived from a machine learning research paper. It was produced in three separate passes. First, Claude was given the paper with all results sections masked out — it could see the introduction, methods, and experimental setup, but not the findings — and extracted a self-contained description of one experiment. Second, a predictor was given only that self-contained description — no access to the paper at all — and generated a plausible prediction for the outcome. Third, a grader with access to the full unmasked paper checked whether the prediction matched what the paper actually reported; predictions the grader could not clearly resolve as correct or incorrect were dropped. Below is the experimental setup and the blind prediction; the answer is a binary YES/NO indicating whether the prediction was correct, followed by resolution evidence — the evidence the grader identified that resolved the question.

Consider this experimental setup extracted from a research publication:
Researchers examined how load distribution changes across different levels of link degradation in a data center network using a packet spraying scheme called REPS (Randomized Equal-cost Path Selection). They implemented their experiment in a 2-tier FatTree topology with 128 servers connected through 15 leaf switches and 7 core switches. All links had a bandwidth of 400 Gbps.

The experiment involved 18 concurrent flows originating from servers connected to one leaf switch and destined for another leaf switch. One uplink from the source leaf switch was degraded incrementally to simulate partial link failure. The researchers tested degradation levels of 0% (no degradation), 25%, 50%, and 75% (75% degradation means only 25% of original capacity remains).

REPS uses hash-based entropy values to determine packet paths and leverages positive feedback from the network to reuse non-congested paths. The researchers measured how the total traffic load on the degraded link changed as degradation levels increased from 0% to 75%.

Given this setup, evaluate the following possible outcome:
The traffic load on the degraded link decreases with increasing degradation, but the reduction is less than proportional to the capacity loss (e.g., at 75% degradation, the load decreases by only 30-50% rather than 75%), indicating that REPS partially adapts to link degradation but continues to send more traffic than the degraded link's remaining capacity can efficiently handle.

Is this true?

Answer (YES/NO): NO